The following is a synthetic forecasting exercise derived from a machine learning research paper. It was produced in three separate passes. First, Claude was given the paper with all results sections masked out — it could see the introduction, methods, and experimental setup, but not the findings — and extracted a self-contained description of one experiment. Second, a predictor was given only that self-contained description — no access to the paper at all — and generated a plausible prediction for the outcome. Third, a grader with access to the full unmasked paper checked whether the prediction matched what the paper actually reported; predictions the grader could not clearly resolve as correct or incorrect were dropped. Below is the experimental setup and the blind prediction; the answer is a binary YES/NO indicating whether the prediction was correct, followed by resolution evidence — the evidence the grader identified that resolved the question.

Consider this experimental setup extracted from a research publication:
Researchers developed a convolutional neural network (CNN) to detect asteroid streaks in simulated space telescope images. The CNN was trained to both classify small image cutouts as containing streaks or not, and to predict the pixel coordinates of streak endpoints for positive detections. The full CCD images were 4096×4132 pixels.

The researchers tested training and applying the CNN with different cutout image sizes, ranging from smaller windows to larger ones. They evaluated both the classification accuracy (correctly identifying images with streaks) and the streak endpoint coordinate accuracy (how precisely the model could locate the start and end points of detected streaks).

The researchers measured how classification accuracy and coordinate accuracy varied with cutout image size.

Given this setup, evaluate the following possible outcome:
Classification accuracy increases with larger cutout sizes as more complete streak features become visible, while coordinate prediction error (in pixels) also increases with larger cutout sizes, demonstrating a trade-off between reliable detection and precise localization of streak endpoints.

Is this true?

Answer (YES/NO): NO